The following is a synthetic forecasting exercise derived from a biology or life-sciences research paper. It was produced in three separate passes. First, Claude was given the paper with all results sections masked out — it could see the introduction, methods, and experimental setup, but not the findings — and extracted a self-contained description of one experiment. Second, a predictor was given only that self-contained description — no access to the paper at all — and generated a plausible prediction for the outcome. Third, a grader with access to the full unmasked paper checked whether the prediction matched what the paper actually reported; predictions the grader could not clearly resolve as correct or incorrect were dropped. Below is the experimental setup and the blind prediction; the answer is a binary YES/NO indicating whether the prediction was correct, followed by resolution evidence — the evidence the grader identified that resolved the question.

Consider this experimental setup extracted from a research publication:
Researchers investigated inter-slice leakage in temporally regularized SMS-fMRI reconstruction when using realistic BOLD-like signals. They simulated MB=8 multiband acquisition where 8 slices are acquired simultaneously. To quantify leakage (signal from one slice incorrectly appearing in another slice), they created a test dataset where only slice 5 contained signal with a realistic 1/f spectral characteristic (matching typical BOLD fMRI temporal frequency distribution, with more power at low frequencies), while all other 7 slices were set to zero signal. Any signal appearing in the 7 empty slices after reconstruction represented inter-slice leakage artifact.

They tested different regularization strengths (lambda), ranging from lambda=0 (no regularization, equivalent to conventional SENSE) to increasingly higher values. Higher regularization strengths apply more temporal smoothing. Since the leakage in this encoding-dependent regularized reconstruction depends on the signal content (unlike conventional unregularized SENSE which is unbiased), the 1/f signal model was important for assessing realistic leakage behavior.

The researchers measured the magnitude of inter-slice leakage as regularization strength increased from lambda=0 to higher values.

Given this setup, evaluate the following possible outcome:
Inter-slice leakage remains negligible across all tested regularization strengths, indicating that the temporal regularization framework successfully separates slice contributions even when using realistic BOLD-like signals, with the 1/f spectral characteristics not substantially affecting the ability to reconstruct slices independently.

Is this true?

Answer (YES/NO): NO